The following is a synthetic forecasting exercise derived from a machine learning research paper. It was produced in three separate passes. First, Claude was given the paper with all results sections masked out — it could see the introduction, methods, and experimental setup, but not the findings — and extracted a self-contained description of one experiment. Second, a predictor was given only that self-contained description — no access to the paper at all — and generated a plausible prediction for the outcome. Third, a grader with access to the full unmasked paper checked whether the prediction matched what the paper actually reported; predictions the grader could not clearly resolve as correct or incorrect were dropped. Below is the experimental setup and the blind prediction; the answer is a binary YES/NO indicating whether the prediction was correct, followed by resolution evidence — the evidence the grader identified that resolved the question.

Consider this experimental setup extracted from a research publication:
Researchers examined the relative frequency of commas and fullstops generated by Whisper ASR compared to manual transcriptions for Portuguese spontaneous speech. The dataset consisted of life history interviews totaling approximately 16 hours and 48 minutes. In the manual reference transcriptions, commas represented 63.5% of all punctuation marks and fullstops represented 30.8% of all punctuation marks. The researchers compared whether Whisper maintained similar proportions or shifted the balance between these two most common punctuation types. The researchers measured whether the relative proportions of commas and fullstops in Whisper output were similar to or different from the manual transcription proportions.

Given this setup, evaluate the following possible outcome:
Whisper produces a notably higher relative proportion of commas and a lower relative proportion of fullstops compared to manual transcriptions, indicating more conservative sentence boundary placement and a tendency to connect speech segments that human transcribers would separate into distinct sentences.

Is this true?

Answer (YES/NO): NO